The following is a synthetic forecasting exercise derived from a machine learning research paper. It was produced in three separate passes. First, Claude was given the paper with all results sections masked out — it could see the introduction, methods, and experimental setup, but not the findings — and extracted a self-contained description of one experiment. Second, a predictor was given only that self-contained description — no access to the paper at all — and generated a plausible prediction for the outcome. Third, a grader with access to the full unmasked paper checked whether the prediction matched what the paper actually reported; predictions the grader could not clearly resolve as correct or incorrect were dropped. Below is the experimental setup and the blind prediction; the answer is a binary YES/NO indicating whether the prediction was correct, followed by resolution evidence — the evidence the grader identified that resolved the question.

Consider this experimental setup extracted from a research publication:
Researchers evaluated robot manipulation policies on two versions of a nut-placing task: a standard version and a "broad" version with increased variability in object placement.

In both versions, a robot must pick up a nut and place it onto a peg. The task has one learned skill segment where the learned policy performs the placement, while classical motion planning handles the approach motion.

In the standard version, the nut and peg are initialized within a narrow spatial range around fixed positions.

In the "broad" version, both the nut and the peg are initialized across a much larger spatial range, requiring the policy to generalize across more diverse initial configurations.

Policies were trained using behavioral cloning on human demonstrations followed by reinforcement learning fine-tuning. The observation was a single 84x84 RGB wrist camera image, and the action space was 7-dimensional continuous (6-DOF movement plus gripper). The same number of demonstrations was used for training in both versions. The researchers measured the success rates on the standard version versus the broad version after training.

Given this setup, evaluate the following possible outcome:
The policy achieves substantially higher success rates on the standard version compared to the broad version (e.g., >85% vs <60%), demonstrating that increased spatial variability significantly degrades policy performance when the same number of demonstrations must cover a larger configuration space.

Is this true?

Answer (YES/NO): NO